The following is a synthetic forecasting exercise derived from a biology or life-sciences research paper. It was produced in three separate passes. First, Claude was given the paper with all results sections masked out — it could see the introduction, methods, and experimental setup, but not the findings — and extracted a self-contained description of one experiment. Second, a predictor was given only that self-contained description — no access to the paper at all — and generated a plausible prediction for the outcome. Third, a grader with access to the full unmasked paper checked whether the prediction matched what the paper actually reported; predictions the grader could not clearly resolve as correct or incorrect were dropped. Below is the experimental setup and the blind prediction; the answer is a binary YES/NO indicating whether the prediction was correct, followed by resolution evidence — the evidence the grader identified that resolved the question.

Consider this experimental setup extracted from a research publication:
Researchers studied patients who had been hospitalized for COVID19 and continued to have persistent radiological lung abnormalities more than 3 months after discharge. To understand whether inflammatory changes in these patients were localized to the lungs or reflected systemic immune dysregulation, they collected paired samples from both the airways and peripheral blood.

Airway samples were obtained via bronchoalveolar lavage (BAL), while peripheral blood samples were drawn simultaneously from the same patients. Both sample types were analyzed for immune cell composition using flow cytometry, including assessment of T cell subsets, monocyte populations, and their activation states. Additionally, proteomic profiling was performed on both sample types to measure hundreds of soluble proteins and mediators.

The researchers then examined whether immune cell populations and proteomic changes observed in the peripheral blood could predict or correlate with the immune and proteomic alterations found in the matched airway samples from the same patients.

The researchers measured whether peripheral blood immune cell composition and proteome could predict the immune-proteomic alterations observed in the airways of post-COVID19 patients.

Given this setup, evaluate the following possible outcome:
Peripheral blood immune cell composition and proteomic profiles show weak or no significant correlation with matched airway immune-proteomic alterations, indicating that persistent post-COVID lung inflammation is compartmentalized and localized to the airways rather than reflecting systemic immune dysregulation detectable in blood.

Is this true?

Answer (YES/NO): YES